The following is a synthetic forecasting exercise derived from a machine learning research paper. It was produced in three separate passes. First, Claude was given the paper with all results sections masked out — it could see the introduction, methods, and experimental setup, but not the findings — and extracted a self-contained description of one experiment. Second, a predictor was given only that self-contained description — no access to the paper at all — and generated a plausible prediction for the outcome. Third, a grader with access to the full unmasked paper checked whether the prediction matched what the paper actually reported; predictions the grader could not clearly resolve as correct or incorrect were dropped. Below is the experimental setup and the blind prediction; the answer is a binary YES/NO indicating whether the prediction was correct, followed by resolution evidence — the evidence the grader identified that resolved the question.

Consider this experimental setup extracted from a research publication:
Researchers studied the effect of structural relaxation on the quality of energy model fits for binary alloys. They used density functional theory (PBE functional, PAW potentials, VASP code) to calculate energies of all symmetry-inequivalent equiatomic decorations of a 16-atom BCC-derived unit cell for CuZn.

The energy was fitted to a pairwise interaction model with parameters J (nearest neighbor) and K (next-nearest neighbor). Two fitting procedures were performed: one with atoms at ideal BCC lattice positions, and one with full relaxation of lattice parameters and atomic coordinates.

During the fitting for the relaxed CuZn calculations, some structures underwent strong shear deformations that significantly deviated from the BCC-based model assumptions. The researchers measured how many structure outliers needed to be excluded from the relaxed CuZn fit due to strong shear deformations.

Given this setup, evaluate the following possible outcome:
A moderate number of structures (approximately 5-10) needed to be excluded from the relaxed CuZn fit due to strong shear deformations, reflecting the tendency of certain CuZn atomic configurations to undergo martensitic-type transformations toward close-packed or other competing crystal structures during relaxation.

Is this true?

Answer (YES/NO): NO